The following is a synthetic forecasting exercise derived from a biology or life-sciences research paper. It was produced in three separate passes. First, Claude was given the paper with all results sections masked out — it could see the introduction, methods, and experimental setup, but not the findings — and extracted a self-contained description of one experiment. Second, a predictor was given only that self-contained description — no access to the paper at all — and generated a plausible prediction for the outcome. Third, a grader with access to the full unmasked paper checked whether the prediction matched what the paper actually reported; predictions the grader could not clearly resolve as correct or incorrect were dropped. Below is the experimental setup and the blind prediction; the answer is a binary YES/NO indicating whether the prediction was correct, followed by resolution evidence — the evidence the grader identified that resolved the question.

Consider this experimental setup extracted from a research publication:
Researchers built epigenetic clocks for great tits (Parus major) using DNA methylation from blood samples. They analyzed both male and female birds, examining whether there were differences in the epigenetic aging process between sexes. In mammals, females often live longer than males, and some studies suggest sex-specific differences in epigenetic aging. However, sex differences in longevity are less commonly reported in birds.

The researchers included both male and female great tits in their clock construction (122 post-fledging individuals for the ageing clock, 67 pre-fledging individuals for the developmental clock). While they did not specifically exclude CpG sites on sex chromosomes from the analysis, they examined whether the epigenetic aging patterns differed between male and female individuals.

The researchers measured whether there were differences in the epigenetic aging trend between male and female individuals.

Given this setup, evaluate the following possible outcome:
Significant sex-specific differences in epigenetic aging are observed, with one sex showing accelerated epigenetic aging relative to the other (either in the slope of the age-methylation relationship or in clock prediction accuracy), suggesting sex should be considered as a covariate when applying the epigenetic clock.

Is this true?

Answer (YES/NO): NO